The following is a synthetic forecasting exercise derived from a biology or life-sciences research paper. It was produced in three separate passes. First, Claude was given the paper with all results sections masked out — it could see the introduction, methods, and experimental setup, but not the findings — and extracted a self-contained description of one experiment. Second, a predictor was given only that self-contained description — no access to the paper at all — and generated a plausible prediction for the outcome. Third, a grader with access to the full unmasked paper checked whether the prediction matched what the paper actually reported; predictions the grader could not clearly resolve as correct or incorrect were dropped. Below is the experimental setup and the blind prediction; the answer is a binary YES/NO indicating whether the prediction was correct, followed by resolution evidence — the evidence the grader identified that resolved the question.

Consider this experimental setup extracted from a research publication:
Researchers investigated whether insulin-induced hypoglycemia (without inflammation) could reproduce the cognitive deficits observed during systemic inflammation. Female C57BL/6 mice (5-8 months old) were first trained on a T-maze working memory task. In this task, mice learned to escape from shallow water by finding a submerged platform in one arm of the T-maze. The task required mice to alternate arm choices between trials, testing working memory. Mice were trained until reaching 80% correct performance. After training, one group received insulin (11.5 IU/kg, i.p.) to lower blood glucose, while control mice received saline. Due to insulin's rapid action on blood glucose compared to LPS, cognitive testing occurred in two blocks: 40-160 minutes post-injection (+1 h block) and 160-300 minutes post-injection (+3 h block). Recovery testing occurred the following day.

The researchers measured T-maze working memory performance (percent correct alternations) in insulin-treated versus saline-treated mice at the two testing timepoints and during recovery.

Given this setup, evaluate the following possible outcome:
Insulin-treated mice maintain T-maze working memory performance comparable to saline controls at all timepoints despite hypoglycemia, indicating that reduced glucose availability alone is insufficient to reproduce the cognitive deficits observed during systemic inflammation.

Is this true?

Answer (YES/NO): NO